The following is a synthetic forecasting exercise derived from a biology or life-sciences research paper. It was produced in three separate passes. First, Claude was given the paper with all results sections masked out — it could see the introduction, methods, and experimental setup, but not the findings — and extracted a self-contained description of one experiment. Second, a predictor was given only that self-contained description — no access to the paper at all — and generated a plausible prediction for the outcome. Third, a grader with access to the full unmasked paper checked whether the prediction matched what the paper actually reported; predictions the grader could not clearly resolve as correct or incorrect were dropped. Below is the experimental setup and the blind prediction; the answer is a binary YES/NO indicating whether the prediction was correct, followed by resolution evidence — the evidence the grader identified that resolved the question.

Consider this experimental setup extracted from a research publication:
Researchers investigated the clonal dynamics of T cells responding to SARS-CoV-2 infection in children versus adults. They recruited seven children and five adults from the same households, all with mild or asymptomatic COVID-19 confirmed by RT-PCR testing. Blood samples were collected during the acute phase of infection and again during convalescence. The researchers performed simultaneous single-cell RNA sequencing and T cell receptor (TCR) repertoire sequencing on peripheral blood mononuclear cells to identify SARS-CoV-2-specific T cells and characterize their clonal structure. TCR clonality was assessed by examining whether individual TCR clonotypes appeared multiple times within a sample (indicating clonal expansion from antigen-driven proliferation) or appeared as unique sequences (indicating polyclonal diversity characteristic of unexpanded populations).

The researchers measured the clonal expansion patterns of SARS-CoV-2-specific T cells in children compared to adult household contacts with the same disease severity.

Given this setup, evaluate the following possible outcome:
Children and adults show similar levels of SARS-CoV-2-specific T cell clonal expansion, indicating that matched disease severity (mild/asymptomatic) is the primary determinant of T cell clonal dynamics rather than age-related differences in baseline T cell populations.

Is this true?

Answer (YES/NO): NO